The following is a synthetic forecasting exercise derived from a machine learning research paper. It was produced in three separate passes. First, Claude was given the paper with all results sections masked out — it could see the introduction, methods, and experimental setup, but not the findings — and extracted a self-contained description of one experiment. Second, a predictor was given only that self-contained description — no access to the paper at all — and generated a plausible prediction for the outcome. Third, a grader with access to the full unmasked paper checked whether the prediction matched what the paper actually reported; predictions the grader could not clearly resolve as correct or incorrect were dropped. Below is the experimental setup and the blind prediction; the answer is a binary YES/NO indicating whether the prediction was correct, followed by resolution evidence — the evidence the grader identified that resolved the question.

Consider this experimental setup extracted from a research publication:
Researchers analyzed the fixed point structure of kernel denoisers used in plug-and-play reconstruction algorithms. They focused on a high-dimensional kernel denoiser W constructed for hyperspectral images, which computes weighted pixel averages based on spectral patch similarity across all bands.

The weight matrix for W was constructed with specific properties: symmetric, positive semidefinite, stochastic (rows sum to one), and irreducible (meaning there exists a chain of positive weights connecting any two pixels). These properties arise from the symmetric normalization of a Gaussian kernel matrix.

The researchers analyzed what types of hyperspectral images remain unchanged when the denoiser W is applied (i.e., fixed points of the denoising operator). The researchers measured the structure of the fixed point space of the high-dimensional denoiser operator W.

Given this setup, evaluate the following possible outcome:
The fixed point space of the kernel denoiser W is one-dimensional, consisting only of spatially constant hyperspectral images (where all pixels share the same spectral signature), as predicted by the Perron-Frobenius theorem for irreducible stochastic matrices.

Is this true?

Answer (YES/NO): NO